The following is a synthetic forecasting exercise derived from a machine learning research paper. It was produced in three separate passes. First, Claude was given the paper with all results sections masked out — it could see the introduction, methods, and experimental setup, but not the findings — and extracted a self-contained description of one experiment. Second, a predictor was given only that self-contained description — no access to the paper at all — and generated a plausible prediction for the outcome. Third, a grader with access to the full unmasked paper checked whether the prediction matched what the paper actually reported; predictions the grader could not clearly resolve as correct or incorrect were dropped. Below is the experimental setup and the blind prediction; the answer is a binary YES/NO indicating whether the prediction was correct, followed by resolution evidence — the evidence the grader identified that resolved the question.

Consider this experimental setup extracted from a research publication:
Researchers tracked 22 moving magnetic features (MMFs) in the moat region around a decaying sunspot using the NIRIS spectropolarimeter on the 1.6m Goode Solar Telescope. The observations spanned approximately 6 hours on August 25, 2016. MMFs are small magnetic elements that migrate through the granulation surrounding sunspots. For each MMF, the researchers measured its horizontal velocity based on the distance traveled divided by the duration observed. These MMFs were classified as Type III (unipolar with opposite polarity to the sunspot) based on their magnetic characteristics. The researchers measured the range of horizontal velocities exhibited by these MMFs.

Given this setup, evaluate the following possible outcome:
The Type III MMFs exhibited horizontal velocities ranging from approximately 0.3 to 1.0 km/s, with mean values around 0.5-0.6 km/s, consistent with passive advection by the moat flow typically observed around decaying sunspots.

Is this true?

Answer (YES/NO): NO